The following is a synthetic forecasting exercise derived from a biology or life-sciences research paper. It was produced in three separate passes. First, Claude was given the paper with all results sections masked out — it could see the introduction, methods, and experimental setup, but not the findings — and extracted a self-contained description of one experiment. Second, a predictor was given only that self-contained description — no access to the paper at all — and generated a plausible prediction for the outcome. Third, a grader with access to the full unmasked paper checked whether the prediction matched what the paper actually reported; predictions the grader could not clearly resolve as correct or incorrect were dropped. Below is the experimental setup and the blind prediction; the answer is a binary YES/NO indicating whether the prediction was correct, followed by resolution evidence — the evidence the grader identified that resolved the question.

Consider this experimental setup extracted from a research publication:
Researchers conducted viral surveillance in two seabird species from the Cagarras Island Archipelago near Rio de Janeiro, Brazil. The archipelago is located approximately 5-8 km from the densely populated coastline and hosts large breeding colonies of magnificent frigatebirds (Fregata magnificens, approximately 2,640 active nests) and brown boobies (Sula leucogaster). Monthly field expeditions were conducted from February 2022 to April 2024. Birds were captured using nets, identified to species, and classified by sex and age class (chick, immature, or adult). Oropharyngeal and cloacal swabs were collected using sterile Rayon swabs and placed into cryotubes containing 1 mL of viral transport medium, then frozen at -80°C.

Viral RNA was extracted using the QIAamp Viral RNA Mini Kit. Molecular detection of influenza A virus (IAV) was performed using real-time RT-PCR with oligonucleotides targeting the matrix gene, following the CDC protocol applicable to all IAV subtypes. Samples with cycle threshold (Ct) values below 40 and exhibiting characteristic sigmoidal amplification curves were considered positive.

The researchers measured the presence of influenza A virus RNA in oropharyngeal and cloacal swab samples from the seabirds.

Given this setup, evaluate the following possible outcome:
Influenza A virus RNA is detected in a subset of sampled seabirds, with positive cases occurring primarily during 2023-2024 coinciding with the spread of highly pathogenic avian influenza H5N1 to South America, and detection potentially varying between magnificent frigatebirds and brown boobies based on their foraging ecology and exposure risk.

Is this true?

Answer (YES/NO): NO